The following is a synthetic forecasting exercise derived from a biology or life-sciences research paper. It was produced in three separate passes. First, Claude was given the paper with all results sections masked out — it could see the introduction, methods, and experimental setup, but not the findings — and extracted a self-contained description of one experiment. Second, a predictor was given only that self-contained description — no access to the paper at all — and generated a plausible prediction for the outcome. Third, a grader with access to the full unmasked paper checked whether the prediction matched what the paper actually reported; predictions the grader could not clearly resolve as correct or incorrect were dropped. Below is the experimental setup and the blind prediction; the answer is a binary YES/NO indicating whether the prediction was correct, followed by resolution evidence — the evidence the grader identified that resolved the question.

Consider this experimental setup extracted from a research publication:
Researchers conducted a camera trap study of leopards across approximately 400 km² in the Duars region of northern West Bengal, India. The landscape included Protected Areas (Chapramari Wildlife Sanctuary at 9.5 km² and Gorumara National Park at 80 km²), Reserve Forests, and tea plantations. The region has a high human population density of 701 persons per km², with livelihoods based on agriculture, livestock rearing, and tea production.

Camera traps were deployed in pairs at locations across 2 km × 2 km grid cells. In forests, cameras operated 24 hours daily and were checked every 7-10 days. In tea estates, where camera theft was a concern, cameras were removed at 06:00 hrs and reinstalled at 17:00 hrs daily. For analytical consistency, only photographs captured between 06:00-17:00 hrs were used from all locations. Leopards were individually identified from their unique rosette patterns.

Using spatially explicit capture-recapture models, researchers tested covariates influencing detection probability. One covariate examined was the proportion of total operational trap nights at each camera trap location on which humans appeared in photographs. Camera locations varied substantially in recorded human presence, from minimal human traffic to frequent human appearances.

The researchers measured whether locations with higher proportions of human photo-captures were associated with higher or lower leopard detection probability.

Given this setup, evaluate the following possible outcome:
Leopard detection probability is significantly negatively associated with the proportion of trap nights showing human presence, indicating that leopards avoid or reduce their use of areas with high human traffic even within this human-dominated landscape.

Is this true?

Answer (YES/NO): NO